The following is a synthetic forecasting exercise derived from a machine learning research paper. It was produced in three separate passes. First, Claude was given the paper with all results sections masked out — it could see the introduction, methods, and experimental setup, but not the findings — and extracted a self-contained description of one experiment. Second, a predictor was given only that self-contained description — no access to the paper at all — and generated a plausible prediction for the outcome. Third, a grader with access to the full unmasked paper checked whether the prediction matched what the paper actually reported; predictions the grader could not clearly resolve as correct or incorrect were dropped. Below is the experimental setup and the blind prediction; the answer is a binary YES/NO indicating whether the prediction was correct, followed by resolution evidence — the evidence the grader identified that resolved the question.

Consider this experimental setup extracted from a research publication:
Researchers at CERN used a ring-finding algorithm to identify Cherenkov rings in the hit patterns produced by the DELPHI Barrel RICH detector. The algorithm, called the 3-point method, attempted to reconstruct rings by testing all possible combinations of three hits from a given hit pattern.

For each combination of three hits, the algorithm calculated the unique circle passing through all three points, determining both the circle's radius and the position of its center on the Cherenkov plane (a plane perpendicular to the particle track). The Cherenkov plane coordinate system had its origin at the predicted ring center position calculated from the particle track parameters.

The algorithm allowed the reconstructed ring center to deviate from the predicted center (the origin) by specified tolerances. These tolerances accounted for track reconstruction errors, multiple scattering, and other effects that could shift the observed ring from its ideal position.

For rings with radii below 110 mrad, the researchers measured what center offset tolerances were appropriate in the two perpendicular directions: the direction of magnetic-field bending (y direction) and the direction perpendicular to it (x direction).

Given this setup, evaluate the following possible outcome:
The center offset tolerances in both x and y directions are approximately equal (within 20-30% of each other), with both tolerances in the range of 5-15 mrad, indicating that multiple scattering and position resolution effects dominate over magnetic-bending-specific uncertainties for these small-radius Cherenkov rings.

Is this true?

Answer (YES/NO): NO